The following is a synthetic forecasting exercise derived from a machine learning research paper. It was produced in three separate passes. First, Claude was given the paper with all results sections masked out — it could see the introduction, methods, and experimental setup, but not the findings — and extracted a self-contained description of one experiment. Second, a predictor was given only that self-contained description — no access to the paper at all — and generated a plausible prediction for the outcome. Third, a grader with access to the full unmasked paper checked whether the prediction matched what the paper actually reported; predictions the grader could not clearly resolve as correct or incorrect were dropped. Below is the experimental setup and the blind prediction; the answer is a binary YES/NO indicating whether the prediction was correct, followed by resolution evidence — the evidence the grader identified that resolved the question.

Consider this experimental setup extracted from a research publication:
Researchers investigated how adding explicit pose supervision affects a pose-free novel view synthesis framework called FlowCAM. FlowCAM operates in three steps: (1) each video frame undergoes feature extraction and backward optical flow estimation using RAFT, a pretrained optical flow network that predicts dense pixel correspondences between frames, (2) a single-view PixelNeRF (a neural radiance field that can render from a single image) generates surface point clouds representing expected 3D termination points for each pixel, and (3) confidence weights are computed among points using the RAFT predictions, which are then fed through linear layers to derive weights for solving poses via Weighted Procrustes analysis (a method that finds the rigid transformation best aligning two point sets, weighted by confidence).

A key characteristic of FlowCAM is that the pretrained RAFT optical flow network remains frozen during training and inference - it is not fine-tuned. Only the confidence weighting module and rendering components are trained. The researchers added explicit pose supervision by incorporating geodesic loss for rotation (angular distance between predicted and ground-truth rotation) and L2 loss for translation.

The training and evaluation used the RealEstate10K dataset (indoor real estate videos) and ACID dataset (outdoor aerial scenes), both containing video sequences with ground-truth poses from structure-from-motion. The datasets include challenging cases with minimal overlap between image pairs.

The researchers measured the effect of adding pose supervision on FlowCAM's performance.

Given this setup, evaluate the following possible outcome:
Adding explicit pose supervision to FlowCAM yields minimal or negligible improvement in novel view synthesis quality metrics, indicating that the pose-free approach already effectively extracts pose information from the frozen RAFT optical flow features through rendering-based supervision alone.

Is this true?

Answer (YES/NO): NO